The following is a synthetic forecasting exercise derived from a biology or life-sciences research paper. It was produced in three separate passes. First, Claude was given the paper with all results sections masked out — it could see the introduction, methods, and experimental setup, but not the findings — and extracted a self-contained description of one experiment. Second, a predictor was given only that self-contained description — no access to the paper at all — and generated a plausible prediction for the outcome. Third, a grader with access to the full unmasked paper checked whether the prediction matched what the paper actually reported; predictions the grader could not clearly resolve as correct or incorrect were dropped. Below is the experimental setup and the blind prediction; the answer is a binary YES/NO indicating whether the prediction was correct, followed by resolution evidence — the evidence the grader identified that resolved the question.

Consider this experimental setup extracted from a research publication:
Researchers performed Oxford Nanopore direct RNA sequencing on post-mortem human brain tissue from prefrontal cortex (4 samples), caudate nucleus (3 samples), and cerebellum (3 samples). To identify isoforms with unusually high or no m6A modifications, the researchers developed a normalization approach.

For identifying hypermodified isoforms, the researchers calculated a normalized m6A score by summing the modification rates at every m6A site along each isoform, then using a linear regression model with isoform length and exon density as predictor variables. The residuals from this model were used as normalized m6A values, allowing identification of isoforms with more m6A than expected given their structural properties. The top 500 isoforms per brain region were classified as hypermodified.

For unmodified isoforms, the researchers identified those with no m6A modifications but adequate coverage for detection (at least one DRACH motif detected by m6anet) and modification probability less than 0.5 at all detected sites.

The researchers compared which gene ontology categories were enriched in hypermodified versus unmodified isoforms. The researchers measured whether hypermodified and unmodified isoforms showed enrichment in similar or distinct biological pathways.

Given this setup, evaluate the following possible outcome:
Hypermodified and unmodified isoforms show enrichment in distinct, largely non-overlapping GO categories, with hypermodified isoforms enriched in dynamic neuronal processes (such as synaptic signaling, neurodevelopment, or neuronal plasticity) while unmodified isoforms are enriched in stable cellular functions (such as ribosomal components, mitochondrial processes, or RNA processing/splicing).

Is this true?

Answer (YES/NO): YES